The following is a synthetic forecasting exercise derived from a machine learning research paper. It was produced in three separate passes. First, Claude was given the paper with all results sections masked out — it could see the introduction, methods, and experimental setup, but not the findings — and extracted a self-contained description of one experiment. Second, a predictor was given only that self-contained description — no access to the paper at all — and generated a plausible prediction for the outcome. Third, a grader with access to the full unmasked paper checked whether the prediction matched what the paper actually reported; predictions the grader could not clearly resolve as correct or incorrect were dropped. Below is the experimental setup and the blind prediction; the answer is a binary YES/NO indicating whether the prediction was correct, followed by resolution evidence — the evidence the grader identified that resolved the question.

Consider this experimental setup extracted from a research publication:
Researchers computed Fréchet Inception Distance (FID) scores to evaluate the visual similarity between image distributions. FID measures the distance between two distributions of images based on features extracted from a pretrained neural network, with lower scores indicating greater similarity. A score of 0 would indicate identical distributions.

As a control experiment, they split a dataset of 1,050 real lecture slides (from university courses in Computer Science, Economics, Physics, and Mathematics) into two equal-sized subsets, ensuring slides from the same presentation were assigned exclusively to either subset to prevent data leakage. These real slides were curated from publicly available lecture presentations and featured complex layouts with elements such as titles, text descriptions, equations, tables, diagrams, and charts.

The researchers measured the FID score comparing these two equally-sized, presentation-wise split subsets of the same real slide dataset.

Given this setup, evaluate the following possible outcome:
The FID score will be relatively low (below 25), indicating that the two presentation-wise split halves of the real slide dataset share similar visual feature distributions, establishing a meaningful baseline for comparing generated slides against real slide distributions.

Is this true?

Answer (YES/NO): YES